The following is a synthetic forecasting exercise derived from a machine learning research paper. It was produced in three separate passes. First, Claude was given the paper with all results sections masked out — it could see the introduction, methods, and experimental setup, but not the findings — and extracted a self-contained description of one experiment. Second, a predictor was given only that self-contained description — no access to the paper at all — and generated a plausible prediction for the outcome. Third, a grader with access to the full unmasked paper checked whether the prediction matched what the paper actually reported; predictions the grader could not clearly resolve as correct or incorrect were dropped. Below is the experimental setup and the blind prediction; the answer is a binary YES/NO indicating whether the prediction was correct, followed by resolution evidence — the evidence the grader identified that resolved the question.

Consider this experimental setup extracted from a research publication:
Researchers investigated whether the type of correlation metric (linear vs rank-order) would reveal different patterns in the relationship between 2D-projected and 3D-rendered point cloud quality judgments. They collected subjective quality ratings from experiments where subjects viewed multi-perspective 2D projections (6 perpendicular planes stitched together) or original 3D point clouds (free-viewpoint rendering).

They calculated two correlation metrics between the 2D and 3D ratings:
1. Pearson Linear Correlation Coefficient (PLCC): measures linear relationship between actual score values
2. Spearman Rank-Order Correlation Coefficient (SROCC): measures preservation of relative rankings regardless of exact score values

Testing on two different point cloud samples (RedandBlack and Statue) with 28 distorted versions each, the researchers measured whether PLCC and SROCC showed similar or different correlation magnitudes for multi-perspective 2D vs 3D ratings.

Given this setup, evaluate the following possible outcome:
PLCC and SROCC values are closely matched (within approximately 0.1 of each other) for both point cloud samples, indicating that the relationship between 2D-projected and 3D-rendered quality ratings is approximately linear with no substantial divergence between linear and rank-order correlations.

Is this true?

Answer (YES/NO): YES